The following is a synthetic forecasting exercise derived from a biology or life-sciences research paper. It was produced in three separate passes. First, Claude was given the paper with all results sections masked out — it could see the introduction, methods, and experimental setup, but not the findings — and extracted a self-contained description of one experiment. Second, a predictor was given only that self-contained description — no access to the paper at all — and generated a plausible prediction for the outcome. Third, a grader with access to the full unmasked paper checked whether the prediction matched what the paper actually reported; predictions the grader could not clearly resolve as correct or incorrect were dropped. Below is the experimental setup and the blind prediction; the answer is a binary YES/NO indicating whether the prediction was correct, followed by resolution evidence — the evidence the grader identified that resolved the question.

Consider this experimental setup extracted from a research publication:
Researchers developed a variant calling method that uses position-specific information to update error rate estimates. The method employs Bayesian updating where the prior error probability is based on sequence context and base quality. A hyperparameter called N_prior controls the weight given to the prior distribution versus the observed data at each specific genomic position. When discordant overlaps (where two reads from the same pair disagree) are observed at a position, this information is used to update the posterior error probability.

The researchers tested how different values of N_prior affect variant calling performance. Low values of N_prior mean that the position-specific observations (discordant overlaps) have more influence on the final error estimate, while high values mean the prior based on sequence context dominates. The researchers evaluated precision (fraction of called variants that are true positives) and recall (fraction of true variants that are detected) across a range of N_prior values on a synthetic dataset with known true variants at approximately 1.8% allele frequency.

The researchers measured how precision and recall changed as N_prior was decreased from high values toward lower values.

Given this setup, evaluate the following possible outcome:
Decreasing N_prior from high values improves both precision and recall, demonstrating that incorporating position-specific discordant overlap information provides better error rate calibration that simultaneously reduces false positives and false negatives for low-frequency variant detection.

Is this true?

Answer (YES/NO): NO